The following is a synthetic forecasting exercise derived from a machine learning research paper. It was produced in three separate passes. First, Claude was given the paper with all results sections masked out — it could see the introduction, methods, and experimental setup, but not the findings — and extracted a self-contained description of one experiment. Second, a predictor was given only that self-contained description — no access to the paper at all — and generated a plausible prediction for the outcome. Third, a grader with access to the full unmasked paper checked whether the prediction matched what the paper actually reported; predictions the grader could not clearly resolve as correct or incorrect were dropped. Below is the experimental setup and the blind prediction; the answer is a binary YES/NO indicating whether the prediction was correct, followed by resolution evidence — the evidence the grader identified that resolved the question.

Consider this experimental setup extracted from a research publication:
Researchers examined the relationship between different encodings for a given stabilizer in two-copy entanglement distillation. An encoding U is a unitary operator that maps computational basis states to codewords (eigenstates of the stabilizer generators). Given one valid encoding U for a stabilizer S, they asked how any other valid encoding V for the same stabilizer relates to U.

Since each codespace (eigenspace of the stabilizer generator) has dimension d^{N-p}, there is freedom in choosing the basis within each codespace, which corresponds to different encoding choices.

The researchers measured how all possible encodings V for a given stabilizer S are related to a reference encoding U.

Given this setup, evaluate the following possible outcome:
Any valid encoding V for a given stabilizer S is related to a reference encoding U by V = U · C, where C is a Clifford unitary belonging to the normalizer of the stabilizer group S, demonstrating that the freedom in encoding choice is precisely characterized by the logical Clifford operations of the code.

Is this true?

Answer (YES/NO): NO